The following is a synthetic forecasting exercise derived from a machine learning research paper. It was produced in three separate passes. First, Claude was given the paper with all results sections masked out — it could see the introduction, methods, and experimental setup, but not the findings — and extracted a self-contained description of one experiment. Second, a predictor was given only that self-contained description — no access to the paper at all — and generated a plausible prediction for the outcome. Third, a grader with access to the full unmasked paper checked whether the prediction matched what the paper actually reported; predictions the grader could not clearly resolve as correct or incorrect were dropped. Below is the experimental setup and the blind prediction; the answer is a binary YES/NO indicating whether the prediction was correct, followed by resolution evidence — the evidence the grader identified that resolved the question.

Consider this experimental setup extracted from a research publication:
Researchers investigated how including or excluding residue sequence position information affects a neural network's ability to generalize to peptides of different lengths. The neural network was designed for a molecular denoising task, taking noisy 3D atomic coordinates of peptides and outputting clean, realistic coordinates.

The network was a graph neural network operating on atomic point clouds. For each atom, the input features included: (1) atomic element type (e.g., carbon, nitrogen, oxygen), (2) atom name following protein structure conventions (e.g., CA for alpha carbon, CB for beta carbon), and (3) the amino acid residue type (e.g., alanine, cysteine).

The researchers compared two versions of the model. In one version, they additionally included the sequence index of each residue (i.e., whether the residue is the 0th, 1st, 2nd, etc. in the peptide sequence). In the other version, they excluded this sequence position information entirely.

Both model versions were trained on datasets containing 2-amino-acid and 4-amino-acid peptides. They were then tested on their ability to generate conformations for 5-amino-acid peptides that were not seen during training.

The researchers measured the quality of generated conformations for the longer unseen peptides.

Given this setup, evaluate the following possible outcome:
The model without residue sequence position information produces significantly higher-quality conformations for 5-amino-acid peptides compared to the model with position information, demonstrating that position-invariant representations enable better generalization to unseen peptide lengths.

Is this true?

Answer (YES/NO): YES